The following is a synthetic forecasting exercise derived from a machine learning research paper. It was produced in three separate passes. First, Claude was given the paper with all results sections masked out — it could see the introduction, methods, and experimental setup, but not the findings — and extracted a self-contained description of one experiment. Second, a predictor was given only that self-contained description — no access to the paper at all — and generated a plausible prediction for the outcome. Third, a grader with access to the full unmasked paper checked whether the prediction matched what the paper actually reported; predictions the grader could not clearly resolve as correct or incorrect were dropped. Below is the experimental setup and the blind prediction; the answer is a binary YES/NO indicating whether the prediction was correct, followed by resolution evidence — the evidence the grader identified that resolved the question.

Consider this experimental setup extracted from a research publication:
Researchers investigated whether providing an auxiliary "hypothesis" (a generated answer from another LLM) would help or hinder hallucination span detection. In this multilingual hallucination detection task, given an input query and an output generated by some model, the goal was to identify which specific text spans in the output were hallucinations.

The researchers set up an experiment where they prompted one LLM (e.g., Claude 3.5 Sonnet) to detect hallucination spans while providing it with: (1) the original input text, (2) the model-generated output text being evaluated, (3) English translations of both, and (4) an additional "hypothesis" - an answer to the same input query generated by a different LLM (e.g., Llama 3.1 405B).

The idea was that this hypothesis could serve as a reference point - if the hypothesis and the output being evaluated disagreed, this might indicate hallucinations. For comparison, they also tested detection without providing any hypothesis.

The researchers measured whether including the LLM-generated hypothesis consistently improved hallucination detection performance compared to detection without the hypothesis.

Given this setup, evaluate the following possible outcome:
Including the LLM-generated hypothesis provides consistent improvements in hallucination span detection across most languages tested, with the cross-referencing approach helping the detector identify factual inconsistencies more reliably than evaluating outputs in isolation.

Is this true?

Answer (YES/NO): YES